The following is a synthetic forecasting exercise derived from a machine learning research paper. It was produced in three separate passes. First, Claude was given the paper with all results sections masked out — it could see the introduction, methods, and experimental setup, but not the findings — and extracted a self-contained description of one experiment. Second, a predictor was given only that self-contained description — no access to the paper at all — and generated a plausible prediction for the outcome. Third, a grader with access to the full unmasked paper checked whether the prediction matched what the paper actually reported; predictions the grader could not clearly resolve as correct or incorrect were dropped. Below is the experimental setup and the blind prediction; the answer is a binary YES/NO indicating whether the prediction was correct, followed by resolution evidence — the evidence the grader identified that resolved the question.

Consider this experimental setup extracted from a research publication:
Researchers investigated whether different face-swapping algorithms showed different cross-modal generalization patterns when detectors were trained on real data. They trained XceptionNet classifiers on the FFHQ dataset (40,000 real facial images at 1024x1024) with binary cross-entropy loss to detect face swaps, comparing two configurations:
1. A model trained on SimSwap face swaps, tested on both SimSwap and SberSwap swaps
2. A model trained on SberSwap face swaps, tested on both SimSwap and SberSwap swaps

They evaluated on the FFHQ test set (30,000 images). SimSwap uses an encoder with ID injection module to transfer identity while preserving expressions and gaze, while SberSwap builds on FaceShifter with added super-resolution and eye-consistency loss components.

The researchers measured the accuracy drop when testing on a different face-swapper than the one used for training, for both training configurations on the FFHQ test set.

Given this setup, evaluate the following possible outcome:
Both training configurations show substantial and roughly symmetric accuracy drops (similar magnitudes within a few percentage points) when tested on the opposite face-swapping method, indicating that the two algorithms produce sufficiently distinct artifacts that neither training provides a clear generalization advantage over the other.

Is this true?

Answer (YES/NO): NO